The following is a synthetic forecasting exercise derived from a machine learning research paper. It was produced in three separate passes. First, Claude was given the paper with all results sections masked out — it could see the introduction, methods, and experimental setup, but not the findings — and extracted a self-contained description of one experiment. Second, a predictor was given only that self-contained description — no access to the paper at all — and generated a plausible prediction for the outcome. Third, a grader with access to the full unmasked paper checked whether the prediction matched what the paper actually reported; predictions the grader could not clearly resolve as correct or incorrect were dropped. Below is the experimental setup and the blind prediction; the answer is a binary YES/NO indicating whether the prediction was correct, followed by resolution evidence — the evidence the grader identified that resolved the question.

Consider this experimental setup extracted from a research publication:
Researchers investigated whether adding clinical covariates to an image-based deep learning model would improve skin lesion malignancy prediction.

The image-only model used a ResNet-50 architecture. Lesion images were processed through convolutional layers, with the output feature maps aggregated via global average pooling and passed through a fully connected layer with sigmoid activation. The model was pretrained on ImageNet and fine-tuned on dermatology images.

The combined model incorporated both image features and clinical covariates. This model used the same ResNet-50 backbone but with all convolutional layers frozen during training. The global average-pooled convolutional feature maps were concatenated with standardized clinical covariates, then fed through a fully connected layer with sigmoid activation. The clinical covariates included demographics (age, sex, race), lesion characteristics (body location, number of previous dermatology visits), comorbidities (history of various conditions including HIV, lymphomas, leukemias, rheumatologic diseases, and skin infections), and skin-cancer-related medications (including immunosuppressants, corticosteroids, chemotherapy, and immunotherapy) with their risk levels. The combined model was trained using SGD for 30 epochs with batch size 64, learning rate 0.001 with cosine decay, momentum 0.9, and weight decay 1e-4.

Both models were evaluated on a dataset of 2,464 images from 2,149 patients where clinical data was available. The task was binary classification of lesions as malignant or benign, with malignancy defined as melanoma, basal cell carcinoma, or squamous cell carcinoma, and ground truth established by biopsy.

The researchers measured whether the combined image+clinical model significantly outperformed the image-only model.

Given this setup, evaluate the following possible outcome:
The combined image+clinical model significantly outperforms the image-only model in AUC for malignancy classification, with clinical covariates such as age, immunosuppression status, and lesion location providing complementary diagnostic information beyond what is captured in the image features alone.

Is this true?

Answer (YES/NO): NO